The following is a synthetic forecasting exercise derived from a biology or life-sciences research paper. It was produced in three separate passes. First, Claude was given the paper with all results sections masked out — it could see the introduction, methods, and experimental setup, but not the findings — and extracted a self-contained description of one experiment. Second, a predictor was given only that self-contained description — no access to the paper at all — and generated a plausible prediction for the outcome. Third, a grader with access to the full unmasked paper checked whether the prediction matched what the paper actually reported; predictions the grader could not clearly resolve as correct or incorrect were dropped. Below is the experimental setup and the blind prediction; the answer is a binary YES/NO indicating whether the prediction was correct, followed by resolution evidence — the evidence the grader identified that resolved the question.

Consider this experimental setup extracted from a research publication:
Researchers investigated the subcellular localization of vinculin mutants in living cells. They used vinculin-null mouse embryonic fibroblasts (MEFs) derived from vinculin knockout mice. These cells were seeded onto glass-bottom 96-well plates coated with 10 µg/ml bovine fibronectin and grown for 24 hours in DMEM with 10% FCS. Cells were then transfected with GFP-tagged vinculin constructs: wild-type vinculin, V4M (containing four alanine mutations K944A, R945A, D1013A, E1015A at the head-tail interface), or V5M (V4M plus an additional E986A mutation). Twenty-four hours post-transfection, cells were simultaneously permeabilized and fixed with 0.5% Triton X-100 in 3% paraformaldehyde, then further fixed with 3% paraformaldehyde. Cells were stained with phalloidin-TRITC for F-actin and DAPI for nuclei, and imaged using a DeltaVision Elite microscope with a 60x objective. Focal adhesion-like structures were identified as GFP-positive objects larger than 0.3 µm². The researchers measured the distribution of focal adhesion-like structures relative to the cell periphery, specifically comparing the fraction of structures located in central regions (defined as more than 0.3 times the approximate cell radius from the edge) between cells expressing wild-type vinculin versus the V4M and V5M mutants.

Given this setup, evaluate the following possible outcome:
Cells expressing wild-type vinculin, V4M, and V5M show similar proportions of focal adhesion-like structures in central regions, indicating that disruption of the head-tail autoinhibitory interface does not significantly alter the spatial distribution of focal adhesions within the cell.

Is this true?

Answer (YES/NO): NO